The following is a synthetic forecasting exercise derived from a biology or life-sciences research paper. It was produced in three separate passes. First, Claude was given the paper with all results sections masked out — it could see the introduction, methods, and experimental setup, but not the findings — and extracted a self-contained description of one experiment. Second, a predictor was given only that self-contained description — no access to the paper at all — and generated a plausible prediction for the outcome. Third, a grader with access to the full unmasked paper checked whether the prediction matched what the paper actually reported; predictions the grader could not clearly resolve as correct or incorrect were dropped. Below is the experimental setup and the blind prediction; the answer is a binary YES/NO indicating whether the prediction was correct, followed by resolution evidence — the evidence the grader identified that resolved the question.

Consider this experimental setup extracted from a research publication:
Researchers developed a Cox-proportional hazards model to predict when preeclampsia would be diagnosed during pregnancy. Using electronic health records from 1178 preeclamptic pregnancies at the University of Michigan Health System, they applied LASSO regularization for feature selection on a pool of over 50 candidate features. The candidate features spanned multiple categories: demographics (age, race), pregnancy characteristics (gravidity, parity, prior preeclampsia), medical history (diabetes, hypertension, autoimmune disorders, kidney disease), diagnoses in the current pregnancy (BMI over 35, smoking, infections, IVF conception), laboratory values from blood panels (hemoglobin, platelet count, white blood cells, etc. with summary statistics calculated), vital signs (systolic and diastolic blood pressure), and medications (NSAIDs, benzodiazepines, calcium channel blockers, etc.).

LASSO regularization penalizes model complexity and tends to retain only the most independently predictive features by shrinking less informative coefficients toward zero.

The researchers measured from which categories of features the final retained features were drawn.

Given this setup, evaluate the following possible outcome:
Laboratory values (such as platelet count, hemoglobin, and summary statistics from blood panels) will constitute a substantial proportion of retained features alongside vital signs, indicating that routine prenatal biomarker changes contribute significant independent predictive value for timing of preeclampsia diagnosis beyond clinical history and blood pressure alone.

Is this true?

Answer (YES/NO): NO